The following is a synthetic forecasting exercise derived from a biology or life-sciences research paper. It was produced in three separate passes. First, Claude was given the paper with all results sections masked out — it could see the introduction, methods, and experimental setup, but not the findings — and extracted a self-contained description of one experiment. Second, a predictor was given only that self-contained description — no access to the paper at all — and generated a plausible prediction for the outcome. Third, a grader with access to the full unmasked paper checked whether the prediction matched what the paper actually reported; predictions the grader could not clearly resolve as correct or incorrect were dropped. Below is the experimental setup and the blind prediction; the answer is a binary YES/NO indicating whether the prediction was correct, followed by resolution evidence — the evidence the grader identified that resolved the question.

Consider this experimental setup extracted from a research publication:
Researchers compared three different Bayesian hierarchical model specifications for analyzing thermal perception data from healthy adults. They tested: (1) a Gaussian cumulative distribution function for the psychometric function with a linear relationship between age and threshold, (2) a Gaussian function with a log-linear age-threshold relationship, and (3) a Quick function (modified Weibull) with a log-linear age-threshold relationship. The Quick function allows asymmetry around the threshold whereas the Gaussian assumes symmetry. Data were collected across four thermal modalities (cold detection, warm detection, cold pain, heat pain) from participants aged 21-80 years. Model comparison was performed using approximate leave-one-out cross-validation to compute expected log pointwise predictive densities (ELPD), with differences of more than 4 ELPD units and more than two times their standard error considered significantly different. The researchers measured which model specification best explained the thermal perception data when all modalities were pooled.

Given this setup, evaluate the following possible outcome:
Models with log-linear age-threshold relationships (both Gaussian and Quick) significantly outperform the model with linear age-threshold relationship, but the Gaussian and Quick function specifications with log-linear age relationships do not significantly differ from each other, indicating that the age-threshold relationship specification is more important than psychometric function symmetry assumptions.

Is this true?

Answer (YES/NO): NO